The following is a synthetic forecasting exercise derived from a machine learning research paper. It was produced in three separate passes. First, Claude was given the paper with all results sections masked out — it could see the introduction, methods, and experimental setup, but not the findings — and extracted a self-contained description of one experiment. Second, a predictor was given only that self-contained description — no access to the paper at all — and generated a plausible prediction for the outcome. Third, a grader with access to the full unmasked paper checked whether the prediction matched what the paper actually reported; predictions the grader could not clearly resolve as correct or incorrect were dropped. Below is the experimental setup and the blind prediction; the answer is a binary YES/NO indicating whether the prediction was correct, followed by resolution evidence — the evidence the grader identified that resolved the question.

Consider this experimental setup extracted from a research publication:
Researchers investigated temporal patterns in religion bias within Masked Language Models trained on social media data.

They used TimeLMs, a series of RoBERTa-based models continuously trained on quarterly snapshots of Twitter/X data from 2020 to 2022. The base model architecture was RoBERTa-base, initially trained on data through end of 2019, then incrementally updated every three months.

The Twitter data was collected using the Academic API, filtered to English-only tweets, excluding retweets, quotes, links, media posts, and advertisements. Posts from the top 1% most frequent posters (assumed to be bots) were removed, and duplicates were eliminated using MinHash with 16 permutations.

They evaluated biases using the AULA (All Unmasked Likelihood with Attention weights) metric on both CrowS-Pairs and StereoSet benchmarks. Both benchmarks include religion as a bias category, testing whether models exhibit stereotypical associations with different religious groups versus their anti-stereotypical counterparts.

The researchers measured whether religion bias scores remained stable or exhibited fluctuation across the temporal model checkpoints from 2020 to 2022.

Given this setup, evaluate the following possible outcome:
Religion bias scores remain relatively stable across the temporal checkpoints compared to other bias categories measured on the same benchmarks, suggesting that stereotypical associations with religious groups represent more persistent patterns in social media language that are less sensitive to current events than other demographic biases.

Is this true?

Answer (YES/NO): NO